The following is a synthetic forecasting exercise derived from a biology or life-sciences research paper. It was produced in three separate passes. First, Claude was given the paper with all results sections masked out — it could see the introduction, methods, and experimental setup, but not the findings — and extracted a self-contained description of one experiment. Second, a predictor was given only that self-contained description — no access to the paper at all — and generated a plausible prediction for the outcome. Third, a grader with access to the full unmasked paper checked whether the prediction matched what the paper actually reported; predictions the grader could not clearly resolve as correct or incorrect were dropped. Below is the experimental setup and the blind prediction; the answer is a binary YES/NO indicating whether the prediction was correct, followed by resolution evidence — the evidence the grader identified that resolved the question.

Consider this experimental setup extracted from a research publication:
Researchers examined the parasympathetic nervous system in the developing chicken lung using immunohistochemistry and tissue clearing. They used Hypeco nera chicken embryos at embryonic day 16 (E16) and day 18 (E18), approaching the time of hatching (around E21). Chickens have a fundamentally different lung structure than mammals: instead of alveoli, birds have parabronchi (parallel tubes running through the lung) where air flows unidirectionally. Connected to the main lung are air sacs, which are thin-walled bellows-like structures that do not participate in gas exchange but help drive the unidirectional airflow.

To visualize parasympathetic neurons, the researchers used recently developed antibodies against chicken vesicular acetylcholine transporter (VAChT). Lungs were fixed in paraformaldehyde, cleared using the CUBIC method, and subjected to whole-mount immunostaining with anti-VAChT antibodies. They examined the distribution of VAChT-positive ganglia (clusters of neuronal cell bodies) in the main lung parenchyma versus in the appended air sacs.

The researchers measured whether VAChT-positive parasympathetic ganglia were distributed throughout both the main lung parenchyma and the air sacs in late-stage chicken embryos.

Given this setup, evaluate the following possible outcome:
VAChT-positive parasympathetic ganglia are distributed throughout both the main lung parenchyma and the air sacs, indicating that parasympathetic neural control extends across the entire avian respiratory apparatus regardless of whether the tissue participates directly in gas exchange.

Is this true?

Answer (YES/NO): NO